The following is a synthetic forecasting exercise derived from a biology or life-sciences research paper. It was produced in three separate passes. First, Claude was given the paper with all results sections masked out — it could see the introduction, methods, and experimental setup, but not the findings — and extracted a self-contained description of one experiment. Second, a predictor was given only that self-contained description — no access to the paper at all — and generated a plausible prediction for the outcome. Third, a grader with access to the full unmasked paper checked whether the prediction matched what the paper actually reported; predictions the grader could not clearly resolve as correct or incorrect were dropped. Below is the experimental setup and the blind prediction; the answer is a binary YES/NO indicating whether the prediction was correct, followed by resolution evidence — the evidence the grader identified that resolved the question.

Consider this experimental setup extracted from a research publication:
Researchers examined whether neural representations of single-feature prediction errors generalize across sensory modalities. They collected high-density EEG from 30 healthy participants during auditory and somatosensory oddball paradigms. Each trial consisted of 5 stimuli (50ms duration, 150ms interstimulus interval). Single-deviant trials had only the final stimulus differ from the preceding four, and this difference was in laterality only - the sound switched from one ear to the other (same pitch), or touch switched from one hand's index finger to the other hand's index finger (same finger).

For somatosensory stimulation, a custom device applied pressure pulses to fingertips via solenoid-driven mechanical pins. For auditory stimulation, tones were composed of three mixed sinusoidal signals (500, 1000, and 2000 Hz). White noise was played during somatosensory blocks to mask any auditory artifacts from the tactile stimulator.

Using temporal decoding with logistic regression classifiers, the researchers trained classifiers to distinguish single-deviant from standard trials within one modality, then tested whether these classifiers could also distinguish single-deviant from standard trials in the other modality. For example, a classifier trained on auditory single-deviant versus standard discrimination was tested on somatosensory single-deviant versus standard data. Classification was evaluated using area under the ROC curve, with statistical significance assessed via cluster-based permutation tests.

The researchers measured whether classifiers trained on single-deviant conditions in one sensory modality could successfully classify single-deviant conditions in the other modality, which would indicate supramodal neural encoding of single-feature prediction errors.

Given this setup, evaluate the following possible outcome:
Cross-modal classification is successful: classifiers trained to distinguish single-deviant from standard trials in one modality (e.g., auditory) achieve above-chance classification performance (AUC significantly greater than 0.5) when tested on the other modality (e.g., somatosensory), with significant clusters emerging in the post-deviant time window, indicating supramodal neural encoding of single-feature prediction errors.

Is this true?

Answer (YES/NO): YES